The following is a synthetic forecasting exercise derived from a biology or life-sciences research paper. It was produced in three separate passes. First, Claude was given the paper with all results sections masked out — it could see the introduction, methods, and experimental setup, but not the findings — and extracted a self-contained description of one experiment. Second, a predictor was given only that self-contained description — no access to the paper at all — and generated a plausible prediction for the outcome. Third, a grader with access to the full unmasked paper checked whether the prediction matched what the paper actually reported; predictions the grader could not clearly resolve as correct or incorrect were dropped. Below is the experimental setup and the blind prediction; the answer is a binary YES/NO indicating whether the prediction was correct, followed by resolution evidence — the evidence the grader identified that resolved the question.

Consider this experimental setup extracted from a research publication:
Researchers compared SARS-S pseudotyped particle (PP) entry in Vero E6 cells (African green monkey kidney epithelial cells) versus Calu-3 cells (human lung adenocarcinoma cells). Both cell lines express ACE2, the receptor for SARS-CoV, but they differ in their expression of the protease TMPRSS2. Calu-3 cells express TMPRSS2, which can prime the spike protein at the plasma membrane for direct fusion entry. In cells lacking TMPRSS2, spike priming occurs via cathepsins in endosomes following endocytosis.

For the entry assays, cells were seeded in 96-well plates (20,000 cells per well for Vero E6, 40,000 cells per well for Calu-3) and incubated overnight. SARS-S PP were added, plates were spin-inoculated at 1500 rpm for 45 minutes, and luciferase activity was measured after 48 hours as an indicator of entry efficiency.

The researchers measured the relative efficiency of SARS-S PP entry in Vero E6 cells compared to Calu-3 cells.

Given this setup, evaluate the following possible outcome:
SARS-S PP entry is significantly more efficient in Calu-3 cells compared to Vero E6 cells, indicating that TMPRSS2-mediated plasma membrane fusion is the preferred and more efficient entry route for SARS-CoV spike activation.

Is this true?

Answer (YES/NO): NO